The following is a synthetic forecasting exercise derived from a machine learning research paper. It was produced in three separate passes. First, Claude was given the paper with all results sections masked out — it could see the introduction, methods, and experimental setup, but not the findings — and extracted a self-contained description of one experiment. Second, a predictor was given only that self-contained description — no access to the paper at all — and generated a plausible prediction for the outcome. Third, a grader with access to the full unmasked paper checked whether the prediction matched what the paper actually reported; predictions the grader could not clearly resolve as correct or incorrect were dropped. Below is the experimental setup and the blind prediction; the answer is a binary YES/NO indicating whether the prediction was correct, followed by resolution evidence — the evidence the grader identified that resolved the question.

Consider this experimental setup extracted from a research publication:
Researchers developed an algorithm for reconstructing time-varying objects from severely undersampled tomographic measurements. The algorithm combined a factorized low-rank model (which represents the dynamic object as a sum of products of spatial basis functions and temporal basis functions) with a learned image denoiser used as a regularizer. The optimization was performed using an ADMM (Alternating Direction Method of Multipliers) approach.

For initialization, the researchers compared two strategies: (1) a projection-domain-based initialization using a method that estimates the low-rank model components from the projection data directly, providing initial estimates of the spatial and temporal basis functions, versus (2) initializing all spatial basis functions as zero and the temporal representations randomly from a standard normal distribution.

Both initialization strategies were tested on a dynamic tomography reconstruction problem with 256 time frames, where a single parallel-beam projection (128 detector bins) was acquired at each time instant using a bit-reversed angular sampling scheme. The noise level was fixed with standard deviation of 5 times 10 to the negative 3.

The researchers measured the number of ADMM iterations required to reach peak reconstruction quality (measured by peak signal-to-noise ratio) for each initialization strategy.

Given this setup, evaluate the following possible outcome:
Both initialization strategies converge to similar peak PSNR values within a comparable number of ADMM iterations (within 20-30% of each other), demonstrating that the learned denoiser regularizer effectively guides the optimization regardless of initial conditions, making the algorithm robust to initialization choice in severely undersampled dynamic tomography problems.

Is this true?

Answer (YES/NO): NO